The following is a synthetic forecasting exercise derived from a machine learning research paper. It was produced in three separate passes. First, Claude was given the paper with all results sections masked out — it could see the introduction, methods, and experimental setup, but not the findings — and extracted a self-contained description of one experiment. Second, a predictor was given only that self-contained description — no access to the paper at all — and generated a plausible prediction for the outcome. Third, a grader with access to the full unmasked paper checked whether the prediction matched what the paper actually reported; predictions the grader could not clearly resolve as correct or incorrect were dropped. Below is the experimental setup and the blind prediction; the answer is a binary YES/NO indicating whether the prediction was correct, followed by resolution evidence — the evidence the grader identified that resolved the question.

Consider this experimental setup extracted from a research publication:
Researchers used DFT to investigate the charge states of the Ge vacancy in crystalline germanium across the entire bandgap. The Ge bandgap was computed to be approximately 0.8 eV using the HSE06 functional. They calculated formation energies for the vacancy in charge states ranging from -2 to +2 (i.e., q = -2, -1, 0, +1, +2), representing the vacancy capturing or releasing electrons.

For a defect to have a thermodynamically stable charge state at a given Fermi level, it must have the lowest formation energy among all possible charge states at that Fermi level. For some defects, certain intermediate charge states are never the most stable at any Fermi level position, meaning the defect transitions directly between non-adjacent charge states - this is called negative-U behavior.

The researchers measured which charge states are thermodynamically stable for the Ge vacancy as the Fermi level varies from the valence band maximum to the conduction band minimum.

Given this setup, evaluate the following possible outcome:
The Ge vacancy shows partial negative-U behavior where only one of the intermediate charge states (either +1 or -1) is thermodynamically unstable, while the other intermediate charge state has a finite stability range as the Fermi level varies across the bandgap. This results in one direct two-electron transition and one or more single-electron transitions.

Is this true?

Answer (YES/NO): NO